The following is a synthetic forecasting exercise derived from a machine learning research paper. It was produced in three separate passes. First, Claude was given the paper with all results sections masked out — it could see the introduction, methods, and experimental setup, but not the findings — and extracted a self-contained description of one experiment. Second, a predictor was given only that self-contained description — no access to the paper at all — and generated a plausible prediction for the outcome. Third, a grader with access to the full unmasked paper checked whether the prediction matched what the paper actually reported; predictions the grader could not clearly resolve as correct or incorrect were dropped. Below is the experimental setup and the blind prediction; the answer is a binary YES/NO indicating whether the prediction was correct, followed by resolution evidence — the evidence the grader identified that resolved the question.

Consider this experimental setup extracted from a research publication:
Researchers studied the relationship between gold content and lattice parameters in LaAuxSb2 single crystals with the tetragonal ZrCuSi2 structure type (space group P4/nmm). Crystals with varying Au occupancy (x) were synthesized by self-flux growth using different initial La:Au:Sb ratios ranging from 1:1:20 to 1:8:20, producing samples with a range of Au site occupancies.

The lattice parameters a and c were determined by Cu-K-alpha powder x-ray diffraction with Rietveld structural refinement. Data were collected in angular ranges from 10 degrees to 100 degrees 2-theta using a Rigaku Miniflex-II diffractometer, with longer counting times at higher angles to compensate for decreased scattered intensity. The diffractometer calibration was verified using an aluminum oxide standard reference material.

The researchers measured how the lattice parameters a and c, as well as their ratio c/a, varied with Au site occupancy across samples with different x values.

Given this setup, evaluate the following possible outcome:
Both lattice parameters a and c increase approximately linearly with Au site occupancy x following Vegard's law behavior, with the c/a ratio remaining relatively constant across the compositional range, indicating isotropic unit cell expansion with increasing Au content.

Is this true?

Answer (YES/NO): NO